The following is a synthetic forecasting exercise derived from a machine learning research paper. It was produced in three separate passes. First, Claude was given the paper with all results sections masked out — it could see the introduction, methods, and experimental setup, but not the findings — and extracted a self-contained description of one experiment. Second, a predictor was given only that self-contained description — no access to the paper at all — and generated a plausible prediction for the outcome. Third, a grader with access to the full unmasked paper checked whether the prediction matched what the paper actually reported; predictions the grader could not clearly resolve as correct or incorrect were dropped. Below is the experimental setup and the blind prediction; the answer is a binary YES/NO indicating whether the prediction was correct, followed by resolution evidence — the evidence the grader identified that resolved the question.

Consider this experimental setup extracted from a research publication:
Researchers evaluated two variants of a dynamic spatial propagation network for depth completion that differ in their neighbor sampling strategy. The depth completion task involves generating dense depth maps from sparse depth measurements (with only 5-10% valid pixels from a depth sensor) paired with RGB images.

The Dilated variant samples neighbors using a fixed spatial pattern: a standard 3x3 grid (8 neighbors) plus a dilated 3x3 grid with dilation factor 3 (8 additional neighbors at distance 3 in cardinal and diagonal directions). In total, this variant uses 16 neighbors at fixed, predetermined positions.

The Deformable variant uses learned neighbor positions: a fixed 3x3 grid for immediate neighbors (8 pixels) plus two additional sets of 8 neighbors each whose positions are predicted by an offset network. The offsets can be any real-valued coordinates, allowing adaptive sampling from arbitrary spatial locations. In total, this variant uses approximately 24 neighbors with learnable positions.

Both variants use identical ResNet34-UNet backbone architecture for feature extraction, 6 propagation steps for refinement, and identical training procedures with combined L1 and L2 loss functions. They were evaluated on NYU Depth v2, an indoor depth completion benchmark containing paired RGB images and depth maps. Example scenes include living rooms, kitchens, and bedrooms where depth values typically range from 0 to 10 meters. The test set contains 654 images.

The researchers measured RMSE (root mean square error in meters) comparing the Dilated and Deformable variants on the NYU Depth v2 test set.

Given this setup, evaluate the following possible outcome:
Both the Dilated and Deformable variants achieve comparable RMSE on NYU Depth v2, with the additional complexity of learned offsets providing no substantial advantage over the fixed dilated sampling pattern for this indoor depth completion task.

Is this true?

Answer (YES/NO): YES